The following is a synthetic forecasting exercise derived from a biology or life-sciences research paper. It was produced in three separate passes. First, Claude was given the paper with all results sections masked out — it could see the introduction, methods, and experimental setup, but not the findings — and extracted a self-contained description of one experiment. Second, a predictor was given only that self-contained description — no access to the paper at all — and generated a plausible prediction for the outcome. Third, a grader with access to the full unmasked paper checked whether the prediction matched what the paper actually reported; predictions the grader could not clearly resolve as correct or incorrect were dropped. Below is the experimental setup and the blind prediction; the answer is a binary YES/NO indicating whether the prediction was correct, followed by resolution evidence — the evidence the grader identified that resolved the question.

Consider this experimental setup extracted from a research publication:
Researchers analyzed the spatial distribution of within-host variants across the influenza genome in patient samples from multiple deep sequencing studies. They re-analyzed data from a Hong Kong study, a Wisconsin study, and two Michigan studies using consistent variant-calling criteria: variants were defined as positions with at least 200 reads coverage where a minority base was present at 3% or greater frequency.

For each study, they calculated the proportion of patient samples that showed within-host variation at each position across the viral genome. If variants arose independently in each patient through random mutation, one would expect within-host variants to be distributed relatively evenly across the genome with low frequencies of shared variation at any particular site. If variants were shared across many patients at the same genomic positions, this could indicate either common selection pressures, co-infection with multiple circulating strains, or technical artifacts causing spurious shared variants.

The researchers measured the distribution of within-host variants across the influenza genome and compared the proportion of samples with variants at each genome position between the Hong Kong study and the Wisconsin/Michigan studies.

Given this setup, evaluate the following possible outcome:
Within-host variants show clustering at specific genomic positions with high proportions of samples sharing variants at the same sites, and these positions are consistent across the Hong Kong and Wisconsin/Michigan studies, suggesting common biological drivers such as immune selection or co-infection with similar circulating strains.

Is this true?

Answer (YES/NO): NO